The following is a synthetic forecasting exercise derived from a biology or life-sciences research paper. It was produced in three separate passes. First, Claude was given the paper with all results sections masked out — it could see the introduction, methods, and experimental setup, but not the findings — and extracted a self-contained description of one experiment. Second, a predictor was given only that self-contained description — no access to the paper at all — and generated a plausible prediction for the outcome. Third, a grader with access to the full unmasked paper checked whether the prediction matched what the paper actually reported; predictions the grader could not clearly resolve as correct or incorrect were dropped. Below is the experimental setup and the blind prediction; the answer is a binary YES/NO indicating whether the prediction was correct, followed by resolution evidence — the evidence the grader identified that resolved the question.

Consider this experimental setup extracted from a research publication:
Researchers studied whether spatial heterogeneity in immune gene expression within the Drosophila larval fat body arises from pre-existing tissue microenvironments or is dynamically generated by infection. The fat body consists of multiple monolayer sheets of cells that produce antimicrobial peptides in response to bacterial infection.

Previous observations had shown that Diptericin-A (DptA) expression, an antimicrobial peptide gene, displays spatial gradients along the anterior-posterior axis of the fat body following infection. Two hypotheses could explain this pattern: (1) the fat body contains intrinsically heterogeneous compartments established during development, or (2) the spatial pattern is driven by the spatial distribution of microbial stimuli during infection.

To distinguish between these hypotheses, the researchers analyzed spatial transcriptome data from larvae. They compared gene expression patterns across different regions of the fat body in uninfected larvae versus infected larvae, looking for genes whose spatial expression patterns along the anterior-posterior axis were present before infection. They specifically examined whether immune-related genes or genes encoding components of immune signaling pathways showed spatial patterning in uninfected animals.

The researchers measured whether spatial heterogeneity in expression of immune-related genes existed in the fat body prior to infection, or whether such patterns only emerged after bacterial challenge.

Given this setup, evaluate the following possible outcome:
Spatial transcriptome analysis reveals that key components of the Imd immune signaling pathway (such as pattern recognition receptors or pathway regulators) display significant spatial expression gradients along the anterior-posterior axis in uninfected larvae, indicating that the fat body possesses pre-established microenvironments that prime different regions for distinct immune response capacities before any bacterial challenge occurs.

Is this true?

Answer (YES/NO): NO